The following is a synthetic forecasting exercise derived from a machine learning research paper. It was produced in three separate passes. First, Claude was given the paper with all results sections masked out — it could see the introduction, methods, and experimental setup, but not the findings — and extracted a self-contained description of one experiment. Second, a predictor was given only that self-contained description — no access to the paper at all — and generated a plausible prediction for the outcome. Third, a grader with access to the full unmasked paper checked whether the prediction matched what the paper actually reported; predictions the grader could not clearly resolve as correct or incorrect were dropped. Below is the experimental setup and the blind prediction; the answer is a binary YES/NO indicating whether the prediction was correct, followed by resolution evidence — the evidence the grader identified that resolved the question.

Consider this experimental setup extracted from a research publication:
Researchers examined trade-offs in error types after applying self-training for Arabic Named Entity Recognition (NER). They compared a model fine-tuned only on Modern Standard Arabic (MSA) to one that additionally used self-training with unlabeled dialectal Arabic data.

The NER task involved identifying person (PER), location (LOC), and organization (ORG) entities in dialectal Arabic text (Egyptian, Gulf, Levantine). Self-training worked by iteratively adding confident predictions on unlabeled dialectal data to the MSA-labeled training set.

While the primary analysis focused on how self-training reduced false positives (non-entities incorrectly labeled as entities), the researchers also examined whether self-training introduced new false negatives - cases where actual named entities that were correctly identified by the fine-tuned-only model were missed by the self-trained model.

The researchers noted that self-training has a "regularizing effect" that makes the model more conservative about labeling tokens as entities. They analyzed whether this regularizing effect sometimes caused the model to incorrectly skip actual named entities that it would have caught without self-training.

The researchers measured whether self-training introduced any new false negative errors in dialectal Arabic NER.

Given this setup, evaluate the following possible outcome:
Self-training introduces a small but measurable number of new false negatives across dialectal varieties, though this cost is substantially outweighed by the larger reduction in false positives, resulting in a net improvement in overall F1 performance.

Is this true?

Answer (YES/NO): YES